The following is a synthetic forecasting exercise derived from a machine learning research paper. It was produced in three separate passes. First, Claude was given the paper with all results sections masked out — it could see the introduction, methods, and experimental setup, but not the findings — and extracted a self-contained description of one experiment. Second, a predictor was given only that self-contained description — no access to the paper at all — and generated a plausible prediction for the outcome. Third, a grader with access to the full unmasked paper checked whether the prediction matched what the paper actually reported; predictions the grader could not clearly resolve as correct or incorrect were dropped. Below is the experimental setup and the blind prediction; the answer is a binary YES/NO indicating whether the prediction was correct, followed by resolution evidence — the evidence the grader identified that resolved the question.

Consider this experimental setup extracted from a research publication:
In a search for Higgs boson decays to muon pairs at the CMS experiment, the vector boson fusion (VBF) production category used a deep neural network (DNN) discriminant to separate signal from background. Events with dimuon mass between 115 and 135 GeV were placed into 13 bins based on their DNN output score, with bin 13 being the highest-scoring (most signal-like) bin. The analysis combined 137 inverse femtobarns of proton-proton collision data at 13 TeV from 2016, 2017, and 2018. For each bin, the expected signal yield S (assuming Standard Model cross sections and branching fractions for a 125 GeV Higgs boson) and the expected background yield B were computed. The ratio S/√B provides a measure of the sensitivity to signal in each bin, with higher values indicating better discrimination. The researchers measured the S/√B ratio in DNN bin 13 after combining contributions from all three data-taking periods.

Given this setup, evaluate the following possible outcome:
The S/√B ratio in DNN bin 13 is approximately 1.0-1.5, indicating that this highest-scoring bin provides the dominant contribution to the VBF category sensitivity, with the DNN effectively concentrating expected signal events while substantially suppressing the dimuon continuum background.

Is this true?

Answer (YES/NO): YES